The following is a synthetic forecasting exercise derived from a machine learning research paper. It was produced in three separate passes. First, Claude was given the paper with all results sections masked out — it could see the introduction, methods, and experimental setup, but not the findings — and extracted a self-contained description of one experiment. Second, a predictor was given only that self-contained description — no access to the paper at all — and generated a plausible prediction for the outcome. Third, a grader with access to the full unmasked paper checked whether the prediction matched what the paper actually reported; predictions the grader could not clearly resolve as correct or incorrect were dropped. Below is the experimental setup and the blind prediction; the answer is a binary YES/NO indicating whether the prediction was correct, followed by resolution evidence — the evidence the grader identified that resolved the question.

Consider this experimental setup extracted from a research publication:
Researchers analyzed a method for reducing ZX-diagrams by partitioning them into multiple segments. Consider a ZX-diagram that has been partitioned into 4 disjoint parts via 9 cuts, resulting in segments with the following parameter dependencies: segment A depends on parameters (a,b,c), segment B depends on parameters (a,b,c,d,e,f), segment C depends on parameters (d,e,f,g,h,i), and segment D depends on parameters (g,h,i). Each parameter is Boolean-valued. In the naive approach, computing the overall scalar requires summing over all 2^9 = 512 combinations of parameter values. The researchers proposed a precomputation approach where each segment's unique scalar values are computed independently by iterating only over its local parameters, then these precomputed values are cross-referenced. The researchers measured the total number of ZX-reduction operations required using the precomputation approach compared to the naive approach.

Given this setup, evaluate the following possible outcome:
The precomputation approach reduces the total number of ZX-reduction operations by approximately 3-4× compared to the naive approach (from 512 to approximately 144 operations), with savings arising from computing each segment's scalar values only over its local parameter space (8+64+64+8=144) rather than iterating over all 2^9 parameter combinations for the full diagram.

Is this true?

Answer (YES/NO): YES